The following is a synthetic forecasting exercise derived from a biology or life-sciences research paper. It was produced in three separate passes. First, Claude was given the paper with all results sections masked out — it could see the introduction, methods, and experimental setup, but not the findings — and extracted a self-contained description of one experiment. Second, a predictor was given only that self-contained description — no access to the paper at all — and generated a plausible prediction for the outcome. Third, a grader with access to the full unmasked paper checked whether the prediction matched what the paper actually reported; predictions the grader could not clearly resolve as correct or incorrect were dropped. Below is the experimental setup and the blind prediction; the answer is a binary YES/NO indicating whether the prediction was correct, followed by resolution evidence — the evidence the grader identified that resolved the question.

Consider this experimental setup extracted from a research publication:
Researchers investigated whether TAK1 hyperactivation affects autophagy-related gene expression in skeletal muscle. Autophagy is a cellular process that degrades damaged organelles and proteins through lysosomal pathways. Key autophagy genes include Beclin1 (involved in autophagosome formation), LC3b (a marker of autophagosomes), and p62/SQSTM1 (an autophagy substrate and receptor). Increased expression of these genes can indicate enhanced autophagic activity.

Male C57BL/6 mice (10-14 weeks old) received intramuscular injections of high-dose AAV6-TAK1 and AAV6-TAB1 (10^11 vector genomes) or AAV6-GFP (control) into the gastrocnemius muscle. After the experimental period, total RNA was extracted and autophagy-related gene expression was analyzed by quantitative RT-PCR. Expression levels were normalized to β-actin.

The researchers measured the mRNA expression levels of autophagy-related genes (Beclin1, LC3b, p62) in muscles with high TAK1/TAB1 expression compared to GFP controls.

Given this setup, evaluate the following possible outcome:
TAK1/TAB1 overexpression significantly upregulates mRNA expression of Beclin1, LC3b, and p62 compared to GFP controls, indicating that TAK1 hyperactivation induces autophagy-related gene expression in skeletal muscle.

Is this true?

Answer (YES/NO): NO